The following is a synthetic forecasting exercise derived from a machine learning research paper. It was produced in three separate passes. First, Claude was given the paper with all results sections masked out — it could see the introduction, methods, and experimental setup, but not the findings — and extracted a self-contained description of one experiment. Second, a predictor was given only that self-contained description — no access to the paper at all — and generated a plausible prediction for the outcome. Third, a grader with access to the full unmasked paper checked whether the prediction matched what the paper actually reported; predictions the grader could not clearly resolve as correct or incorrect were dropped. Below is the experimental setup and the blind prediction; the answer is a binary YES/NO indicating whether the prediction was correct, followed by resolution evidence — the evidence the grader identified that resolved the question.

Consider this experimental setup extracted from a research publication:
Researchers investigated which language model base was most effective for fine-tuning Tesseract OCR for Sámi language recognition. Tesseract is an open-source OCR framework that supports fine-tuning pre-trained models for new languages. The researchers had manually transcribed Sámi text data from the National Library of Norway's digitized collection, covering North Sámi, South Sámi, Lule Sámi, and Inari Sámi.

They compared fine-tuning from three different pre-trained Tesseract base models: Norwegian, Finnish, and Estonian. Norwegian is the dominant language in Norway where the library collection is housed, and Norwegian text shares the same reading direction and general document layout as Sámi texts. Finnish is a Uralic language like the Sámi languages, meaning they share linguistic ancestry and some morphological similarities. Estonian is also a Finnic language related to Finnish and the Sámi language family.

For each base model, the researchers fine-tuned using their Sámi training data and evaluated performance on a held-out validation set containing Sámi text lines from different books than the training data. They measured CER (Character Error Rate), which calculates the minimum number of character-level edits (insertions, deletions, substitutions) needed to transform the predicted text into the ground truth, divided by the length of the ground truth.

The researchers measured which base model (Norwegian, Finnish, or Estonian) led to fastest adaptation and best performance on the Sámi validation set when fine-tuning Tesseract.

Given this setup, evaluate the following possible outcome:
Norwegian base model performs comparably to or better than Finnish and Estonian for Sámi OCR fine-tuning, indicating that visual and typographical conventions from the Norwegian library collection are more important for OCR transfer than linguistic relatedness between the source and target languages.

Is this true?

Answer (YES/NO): YES